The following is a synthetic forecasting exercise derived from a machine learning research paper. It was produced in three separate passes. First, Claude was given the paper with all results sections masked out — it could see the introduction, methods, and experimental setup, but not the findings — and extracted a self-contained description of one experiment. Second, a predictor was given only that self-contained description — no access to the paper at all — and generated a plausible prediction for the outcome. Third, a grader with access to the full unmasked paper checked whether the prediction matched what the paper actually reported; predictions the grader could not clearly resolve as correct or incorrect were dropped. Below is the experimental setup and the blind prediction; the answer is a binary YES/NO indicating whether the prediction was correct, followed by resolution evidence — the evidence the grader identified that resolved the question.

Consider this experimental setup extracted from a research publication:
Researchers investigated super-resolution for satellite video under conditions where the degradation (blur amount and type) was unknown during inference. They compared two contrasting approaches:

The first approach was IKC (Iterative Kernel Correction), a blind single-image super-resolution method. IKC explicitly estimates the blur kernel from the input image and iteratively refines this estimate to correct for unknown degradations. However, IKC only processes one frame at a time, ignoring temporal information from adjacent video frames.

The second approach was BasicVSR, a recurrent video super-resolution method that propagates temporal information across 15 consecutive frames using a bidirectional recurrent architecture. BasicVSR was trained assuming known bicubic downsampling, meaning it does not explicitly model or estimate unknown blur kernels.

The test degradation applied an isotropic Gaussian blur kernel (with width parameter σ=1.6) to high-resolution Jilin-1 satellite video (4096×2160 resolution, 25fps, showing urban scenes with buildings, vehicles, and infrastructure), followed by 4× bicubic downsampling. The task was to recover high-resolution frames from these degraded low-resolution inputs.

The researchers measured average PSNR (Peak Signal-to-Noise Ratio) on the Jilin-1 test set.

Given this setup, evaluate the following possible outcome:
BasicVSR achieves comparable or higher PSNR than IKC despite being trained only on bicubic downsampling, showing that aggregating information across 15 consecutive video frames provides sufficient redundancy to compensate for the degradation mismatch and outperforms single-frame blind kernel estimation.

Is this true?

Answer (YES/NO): NO